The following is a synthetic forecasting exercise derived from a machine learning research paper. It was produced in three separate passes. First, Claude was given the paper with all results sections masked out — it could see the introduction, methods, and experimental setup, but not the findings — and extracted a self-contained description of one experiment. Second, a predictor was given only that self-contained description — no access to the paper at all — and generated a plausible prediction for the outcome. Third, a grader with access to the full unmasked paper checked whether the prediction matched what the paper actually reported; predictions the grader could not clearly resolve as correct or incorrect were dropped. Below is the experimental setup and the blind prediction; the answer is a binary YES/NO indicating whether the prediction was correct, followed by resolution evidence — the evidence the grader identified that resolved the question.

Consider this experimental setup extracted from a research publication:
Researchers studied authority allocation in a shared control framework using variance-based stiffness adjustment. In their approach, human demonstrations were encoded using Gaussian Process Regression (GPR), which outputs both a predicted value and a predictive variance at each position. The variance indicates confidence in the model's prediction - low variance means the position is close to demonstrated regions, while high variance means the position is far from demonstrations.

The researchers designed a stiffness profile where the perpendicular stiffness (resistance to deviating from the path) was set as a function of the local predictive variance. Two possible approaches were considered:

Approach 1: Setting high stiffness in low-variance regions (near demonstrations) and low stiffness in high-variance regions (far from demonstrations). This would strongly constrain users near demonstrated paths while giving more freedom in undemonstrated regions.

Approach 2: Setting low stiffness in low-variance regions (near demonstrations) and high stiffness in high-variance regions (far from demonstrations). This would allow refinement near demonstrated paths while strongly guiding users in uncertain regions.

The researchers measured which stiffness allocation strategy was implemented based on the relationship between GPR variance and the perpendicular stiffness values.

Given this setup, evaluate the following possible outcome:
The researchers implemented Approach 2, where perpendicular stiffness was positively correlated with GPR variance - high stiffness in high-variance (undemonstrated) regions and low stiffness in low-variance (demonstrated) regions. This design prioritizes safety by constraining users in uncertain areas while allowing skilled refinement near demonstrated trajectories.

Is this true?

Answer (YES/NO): NO